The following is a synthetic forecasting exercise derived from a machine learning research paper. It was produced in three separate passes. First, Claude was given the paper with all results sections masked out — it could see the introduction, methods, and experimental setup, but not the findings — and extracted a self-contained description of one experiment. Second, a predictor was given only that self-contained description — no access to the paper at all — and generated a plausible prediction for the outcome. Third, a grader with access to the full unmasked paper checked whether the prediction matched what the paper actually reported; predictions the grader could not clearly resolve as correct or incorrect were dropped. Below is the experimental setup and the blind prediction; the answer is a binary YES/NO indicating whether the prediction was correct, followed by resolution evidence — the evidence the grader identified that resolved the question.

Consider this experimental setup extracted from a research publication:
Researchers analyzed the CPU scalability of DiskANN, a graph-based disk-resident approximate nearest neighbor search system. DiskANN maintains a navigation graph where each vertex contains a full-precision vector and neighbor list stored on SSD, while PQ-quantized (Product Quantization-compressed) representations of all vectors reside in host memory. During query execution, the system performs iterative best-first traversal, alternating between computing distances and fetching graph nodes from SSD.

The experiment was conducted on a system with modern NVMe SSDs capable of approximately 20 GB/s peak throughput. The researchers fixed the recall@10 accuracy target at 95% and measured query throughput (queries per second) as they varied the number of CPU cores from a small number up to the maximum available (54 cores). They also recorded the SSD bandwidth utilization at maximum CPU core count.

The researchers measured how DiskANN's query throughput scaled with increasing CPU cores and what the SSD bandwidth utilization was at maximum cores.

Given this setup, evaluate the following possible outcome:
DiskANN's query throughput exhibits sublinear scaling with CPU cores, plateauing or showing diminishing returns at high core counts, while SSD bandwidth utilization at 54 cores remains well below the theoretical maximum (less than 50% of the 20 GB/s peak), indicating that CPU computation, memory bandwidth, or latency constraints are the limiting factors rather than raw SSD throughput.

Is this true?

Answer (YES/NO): NO